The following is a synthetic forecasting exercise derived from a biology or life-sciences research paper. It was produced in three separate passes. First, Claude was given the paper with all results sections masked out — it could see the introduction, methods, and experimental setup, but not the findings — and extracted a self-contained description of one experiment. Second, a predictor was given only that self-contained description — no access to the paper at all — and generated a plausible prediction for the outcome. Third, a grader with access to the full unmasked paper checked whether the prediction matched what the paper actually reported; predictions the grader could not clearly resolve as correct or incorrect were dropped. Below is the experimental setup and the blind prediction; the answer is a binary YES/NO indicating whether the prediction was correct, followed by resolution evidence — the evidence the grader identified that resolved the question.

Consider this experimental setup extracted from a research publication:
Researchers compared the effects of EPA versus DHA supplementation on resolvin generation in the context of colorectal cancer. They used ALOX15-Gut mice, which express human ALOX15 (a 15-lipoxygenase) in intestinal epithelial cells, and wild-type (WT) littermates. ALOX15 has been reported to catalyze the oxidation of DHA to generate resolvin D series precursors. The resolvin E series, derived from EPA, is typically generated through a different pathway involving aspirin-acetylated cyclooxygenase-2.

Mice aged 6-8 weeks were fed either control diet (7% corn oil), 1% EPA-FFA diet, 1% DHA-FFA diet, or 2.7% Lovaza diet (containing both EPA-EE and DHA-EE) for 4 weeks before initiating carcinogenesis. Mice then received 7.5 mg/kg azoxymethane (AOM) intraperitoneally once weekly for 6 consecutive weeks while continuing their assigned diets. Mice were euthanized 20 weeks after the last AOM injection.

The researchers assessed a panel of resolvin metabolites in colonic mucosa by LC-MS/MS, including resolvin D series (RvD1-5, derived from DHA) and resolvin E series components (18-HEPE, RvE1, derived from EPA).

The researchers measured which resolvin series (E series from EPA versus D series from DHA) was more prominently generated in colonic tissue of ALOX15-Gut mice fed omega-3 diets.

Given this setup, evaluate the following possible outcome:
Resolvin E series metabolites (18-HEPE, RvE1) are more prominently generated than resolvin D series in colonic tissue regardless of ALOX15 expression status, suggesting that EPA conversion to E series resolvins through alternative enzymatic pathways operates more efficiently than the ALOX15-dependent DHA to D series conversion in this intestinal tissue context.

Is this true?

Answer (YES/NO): NO